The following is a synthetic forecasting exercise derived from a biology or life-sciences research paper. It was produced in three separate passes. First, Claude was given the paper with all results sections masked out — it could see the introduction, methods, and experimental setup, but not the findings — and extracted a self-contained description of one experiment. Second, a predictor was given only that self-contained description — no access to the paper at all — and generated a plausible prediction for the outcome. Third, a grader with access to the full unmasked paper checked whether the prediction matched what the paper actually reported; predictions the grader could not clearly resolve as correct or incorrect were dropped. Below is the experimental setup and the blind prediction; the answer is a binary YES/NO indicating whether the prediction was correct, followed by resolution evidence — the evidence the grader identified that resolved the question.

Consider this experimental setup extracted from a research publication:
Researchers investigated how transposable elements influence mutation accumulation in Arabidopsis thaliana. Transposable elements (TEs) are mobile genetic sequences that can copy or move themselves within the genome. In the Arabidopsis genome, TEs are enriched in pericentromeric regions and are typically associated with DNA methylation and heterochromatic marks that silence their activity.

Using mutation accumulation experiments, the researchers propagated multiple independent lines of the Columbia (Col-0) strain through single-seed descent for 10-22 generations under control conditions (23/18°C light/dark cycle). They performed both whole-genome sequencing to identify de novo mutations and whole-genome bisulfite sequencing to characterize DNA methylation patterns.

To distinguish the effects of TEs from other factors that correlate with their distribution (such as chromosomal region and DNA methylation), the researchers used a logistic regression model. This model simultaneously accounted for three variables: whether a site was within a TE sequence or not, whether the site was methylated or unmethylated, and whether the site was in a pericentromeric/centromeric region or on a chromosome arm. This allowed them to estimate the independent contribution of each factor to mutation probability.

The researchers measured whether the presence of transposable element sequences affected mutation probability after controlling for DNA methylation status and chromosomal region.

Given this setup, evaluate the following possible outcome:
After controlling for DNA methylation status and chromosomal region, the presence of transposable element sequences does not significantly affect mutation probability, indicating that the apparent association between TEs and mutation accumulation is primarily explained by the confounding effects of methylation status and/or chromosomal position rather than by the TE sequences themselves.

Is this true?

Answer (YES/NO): NO